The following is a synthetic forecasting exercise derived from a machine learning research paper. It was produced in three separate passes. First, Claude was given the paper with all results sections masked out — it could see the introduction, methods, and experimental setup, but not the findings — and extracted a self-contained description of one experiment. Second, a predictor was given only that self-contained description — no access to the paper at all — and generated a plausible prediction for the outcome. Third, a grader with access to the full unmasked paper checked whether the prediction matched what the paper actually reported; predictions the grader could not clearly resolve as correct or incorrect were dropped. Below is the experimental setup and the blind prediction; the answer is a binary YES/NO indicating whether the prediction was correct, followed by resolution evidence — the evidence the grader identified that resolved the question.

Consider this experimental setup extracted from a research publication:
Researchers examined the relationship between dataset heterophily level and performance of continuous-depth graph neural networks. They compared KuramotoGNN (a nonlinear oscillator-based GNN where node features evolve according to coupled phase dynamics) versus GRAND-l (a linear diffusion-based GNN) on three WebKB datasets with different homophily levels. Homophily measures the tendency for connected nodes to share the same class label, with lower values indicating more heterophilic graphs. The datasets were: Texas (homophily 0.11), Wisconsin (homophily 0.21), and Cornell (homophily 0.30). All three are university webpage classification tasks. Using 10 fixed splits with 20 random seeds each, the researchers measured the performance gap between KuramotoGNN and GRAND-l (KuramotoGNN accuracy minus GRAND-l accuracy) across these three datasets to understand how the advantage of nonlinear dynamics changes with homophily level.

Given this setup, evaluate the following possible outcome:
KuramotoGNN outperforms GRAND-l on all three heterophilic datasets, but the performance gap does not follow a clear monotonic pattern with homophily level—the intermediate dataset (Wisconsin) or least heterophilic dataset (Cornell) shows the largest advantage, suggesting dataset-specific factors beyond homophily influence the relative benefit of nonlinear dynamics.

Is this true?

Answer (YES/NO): NO